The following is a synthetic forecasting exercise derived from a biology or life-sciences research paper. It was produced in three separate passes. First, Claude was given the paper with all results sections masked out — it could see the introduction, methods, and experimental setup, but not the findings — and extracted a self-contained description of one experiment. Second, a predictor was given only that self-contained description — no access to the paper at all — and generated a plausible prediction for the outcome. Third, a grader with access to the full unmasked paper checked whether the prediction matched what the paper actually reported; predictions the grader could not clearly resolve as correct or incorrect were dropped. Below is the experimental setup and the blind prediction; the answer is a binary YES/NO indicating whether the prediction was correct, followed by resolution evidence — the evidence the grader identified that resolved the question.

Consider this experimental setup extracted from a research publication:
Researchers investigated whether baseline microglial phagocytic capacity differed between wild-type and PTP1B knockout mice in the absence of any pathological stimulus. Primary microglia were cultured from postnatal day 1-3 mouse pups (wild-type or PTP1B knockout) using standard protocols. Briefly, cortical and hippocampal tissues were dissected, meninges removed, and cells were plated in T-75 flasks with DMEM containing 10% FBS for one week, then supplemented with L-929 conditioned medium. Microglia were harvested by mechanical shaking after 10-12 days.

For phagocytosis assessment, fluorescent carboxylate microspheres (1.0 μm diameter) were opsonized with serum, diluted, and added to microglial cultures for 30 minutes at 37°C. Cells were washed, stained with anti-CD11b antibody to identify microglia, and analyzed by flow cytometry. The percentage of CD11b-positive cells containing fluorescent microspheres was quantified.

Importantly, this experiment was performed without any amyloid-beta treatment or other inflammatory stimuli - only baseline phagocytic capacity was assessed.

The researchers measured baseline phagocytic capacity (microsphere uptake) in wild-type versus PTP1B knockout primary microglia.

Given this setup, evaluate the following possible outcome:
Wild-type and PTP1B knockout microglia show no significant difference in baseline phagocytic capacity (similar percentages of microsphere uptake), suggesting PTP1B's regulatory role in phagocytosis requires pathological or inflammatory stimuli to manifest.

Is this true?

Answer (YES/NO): NO